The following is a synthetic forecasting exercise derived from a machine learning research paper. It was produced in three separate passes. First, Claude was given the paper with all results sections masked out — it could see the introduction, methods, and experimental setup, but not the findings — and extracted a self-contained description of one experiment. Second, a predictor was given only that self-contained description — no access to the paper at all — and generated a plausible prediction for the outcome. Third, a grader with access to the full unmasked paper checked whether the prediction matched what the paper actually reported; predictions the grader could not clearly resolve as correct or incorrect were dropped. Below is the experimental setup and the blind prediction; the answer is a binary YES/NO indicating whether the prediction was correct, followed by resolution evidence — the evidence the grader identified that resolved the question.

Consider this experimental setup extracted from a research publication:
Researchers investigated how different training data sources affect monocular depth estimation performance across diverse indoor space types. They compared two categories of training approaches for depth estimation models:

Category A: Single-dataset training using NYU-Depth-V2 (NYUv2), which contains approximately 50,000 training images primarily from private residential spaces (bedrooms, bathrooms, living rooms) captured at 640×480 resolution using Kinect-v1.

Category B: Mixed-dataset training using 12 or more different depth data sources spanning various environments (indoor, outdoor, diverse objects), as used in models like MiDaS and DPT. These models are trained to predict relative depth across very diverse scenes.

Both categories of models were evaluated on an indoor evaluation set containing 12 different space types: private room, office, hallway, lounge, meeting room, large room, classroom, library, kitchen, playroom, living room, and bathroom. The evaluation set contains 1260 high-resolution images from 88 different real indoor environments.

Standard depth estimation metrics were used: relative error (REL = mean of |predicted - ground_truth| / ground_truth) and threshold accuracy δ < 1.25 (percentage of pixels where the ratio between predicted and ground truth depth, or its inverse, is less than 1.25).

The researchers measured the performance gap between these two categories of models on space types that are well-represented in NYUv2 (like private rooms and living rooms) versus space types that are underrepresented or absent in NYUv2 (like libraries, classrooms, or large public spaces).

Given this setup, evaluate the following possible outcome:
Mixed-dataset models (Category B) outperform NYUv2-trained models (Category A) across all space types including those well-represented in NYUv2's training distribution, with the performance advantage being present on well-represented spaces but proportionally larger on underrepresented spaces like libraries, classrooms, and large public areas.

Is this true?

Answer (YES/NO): NO